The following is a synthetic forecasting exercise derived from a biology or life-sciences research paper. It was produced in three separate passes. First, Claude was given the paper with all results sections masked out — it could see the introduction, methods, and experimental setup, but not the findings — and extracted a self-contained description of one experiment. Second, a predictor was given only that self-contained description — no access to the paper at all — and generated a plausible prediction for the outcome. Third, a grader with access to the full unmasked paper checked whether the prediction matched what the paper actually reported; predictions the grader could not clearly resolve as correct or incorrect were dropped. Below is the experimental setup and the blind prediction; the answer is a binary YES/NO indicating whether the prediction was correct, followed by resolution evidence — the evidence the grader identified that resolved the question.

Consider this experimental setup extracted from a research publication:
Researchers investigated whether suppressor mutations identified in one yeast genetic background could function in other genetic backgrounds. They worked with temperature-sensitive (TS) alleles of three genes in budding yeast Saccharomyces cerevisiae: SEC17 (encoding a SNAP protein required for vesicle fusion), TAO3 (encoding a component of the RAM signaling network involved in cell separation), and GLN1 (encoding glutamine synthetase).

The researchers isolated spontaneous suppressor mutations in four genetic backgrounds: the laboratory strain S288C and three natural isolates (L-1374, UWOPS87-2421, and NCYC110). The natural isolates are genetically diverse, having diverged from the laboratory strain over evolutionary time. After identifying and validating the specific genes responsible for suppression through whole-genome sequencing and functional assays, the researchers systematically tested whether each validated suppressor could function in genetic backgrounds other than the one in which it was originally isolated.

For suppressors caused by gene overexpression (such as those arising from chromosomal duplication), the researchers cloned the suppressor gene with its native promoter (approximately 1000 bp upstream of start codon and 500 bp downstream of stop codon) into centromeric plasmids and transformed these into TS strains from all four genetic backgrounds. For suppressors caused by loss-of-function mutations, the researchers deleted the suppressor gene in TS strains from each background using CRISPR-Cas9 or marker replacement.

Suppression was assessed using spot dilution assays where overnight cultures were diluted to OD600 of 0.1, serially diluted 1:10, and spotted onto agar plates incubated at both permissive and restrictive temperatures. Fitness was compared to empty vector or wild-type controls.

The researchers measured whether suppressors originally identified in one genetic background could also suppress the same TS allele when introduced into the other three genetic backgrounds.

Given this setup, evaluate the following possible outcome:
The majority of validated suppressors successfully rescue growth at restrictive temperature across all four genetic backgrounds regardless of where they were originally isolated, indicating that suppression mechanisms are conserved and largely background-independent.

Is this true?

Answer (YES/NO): YES